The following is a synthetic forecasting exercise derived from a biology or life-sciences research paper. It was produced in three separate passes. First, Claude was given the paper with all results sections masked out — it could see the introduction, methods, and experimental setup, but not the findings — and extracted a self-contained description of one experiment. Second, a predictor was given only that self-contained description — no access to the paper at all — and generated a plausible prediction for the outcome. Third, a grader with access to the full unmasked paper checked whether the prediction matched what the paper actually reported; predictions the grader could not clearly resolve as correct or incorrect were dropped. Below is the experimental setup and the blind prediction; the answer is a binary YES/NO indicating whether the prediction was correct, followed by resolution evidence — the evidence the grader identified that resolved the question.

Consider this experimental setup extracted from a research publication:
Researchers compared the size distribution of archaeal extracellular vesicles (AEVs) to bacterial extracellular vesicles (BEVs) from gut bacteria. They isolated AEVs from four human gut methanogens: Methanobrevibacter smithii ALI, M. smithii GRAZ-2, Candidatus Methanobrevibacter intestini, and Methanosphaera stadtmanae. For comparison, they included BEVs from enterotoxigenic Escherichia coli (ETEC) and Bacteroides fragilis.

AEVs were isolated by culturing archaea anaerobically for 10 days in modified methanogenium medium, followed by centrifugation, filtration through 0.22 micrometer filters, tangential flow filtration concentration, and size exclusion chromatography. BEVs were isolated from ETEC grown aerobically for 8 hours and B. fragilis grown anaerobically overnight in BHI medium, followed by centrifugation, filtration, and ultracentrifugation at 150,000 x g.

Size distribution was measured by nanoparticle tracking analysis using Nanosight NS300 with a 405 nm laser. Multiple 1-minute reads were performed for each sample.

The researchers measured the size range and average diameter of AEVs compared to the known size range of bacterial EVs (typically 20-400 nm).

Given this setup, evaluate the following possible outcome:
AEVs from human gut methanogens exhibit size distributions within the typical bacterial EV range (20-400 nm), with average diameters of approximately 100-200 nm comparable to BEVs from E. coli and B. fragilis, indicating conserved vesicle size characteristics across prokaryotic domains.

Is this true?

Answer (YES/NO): NO